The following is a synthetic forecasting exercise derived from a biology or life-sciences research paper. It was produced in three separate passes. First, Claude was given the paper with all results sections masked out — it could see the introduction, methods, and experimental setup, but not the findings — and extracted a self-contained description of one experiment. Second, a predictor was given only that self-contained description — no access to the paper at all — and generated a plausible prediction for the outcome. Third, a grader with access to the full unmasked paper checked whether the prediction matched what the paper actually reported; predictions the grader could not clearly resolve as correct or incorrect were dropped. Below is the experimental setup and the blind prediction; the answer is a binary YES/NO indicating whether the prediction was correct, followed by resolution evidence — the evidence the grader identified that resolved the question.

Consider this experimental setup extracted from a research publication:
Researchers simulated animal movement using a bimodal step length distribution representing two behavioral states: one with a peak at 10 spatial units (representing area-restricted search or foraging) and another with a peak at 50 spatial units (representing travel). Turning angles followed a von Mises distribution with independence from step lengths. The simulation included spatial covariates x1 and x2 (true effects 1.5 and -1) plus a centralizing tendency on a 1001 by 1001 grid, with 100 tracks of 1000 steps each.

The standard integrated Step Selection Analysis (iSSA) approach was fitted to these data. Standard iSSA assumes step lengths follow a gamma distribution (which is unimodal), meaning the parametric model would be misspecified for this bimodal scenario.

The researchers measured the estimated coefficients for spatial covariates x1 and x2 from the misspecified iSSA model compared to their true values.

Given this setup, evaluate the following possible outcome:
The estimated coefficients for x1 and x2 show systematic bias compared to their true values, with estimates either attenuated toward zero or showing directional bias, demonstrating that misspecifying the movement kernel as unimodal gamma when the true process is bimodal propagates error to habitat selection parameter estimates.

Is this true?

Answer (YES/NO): NO